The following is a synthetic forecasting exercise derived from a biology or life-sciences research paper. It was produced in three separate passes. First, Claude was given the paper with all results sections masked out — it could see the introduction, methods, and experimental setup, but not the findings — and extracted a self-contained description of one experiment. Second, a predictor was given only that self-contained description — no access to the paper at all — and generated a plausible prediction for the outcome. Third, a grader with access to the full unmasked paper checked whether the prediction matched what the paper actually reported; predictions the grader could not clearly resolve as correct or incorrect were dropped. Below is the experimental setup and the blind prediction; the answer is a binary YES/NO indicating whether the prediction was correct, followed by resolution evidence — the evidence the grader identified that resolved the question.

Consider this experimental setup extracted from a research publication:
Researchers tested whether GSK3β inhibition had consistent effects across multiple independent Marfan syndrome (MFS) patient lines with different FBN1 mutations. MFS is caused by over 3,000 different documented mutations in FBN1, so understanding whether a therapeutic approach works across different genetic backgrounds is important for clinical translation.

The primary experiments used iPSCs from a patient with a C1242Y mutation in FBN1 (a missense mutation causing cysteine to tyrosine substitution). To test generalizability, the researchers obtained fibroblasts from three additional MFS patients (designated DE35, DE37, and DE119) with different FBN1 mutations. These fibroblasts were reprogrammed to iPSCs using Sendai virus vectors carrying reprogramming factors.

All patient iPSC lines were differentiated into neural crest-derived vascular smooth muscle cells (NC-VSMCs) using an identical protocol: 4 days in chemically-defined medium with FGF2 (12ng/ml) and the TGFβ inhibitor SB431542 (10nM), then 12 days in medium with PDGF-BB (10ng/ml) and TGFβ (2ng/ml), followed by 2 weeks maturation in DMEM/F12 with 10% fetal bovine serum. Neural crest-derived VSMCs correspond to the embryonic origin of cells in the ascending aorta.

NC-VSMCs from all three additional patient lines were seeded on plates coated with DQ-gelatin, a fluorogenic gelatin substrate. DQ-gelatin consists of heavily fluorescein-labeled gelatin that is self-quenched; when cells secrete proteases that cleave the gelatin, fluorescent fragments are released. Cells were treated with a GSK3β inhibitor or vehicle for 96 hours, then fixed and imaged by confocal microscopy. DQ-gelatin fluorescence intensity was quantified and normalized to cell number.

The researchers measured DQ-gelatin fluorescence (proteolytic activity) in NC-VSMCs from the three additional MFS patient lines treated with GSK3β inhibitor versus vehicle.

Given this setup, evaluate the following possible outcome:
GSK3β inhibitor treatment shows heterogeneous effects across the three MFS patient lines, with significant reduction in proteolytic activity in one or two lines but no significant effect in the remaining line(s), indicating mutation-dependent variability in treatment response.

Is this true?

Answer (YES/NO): NO